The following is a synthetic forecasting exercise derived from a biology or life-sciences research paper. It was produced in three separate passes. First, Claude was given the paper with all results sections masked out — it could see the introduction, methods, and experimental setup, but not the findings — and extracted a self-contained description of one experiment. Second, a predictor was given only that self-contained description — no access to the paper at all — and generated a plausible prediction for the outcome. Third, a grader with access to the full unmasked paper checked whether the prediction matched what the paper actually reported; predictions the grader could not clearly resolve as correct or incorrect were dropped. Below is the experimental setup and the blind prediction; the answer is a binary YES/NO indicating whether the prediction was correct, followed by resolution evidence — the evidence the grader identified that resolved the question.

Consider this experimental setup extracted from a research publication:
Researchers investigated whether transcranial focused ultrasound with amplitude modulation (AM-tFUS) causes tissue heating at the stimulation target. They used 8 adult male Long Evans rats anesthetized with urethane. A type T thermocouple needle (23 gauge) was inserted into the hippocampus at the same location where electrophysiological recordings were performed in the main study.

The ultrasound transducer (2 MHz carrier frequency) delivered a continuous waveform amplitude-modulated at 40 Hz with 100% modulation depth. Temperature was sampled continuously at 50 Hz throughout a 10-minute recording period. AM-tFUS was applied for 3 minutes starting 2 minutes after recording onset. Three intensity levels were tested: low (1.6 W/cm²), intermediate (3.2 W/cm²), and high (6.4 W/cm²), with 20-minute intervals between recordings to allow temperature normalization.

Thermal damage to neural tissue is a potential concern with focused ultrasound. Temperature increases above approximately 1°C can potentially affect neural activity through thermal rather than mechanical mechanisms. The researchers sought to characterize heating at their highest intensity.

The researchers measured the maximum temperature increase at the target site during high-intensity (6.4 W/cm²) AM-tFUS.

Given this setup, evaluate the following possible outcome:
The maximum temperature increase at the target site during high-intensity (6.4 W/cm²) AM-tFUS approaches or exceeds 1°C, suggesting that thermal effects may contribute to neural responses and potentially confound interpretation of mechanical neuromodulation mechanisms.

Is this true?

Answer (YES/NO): NO